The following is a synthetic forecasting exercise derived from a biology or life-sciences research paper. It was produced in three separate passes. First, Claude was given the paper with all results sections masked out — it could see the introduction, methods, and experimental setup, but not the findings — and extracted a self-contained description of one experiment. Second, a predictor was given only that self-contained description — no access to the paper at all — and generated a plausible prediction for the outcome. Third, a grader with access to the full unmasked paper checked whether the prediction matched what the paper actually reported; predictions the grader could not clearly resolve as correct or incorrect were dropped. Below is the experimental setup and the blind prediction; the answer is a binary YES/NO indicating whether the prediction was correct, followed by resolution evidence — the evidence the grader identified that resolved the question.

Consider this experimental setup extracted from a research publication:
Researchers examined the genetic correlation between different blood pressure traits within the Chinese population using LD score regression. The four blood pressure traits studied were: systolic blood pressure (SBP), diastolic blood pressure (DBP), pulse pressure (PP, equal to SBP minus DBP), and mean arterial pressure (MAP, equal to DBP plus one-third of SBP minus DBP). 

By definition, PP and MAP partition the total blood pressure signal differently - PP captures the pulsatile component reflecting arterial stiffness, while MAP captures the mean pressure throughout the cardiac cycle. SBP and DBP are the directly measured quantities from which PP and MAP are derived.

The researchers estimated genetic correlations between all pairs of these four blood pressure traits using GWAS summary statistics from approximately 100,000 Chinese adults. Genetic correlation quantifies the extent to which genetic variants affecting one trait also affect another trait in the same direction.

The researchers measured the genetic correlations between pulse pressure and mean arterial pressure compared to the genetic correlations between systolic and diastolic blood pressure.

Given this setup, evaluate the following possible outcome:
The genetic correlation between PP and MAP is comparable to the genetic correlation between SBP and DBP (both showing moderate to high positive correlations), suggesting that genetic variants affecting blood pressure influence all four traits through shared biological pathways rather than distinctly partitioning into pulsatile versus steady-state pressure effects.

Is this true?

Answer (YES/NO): NO